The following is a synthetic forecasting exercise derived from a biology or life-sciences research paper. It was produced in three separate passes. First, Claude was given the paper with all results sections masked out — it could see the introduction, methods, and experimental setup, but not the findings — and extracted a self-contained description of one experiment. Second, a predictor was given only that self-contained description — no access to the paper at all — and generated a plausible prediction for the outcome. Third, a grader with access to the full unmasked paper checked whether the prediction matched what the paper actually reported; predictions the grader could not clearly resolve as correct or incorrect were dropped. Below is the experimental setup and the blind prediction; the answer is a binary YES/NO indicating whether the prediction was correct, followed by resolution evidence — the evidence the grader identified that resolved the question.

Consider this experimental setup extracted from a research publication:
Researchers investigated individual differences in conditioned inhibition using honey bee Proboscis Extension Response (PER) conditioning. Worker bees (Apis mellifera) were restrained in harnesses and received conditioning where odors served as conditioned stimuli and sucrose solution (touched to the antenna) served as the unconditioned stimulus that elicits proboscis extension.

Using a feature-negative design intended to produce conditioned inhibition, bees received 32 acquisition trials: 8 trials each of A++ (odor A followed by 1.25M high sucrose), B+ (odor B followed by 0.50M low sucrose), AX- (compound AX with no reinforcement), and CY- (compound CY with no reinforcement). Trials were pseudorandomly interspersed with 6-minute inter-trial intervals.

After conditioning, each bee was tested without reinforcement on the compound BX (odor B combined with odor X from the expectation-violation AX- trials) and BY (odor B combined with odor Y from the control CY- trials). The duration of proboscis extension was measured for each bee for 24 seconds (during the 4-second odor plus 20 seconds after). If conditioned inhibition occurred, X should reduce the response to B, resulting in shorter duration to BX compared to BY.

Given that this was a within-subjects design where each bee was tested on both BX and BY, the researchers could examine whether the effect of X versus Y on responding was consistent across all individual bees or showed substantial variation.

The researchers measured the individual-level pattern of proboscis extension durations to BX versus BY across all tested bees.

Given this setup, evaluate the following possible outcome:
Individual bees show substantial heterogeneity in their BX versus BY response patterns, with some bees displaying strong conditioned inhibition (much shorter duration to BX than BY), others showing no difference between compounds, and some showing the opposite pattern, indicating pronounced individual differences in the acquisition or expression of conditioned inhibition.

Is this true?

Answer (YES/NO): YES